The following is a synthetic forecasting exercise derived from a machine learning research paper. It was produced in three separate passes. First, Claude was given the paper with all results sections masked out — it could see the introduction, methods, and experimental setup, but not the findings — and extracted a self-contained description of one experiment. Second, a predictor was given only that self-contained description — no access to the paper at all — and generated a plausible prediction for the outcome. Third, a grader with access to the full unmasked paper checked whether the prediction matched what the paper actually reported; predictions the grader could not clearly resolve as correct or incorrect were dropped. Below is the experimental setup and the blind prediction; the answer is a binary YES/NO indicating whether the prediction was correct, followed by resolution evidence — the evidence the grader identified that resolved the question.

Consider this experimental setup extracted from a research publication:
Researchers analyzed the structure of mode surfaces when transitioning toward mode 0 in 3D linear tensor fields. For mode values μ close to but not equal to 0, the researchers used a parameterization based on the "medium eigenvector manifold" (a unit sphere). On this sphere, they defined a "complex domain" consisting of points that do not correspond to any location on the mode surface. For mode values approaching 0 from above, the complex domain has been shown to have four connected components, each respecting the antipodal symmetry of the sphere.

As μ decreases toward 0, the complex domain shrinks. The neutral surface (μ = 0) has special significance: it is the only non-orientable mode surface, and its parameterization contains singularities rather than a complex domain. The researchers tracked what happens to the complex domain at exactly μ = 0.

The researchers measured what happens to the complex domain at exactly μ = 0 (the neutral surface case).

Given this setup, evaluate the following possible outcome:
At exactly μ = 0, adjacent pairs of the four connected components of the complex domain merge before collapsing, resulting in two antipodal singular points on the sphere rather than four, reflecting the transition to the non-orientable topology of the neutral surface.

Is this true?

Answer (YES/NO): NO